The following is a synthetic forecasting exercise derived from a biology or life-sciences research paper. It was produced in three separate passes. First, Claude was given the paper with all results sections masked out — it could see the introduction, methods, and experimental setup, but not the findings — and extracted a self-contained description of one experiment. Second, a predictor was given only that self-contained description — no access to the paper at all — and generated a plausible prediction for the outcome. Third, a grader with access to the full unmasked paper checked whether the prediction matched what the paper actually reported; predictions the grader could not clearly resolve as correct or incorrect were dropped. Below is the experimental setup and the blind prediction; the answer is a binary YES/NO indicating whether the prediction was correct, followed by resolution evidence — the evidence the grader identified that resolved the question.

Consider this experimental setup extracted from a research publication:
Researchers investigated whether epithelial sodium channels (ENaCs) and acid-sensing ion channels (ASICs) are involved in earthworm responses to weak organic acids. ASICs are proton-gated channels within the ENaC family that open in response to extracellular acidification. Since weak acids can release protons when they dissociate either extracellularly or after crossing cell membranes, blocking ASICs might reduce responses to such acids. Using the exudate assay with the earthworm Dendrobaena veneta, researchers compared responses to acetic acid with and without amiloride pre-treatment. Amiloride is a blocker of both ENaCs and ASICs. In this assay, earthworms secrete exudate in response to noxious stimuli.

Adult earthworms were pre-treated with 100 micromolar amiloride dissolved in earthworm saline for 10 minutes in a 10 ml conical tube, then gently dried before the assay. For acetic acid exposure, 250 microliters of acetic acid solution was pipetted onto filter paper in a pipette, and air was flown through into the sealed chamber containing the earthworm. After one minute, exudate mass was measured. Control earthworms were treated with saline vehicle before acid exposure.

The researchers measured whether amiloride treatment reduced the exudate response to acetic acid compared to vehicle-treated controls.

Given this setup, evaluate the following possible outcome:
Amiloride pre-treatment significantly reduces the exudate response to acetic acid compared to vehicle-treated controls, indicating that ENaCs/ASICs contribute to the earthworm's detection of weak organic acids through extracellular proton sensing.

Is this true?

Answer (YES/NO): YES